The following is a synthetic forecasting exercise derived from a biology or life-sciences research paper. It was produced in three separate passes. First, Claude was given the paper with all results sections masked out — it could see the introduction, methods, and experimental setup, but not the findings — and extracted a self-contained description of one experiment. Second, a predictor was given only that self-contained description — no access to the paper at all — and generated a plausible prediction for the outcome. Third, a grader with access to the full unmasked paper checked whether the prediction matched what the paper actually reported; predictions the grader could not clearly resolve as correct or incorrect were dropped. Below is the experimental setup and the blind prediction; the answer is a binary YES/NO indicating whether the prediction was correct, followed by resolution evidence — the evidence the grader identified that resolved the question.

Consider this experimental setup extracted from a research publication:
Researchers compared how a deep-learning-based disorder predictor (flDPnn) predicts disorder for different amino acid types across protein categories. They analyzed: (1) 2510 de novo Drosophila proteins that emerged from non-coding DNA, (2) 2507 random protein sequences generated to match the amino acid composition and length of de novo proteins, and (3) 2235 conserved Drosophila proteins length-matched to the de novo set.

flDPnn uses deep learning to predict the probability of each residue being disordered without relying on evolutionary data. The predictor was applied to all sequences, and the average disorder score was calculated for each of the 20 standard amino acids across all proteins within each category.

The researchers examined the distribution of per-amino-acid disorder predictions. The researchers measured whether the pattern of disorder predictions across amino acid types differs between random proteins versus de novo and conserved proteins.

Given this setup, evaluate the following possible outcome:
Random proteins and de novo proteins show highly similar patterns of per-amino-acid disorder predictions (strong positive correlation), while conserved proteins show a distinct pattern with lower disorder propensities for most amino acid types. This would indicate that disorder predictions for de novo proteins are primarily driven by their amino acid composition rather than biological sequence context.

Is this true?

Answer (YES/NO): NO